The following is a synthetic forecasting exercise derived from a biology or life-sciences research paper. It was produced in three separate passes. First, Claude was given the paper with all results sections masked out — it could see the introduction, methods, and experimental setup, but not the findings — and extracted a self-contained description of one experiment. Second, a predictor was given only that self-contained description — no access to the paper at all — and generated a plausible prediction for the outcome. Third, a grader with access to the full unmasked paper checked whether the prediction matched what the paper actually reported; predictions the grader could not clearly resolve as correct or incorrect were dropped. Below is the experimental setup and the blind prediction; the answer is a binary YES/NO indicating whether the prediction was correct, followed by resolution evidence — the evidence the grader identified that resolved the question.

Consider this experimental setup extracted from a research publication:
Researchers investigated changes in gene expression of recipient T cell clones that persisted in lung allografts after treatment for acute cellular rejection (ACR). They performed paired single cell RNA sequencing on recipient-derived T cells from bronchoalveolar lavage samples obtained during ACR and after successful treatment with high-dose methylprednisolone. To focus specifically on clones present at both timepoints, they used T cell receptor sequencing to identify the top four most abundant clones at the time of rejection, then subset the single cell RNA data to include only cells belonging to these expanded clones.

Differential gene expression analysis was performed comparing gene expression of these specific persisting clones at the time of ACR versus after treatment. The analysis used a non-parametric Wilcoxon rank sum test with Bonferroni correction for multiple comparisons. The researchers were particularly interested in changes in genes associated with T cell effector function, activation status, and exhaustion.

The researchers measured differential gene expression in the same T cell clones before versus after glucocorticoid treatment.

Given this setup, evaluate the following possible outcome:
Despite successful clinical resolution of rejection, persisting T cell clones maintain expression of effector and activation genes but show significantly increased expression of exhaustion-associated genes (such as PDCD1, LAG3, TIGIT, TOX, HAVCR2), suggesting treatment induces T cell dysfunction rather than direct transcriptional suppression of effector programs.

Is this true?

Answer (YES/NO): NO